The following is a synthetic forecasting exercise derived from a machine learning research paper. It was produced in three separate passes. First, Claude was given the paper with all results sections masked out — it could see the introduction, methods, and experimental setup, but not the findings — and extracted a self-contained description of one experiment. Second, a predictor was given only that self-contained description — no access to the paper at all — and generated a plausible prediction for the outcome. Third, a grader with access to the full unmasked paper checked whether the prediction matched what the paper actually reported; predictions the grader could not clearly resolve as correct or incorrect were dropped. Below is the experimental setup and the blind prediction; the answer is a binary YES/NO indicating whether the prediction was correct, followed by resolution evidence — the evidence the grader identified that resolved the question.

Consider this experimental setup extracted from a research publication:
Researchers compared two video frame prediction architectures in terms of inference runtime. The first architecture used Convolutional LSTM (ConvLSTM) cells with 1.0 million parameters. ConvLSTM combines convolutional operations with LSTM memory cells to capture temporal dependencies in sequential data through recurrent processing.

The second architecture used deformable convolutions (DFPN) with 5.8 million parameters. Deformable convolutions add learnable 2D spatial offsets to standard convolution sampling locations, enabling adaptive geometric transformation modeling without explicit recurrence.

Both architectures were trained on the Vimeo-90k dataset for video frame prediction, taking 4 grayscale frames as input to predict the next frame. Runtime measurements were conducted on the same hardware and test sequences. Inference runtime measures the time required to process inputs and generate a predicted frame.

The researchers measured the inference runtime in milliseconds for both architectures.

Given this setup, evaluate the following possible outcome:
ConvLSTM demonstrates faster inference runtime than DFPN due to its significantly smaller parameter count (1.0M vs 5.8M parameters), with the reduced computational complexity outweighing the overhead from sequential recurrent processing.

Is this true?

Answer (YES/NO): YES